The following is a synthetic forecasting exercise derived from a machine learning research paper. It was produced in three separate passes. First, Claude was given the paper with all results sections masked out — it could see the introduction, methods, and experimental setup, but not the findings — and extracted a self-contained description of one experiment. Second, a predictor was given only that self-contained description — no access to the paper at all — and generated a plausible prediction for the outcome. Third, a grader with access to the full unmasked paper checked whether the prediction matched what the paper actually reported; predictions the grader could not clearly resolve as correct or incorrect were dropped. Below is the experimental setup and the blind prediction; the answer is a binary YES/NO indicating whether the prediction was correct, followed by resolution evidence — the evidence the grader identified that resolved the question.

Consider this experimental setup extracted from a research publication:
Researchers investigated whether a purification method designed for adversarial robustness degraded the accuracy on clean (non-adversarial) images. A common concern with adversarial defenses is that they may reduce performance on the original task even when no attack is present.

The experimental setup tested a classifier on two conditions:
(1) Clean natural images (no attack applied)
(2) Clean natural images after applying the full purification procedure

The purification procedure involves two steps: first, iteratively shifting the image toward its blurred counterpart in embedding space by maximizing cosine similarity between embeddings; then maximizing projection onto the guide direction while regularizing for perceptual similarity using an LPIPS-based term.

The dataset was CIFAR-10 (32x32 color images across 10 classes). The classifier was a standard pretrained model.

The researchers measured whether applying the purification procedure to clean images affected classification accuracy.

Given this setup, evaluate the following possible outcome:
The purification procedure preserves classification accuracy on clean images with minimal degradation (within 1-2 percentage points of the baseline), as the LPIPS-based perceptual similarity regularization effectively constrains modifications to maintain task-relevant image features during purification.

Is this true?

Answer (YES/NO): YES